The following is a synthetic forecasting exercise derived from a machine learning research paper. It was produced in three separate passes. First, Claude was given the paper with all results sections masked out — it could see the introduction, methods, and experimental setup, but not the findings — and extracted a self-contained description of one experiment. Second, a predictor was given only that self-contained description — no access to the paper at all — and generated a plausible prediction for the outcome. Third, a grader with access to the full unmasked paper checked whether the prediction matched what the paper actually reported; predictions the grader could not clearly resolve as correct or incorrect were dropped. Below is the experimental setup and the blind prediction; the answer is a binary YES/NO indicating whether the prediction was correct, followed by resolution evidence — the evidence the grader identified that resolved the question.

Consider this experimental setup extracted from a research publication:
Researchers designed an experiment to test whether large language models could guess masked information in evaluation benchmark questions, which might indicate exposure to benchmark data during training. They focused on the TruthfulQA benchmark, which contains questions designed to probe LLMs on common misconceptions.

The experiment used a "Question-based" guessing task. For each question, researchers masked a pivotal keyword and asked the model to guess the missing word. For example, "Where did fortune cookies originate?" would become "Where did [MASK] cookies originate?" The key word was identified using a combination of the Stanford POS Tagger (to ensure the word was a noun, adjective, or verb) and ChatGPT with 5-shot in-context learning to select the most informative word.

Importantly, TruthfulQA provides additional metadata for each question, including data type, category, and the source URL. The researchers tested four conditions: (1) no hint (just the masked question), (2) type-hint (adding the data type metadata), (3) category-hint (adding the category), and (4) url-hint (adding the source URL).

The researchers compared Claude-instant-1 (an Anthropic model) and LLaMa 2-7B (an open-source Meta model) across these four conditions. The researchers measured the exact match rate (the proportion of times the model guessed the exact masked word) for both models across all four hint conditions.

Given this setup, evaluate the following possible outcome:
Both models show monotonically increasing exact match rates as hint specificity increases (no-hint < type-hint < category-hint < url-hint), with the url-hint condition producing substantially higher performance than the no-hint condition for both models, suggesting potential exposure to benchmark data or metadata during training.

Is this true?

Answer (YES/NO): NO